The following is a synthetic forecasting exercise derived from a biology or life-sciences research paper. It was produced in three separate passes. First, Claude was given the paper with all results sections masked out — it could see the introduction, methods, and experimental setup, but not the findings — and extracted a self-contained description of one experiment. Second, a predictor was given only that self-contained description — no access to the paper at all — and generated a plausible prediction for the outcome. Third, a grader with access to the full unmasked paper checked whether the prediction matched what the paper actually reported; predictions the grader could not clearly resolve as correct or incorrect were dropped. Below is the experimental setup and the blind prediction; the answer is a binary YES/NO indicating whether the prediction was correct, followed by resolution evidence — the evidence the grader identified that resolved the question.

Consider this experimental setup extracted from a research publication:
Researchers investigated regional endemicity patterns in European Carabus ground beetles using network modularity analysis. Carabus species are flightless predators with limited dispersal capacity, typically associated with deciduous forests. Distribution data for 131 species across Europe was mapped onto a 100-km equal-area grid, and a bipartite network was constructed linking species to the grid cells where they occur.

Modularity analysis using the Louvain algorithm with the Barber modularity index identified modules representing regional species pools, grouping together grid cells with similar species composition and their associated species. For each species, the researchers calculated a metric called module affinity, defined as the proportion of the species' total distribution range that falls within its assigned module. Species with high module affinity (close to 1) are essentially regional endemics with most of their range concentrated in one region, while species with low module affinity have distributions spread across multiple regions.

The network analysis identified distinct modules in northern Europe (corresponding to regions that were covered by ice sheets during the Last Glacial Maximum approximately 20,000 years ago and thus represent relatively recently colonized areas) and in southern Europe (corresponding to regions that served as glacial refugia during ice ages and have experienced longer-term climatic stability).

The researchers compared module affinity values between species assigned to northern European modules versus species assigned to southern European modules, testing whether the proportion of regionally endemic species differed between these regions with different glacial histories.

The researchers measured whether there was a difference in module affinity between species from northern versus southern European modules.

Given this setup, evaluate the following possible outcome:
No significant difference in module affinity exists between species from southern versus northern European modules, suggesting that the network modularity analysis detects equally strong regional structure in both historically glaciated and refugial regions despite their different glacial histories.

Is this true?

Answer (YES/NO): NO